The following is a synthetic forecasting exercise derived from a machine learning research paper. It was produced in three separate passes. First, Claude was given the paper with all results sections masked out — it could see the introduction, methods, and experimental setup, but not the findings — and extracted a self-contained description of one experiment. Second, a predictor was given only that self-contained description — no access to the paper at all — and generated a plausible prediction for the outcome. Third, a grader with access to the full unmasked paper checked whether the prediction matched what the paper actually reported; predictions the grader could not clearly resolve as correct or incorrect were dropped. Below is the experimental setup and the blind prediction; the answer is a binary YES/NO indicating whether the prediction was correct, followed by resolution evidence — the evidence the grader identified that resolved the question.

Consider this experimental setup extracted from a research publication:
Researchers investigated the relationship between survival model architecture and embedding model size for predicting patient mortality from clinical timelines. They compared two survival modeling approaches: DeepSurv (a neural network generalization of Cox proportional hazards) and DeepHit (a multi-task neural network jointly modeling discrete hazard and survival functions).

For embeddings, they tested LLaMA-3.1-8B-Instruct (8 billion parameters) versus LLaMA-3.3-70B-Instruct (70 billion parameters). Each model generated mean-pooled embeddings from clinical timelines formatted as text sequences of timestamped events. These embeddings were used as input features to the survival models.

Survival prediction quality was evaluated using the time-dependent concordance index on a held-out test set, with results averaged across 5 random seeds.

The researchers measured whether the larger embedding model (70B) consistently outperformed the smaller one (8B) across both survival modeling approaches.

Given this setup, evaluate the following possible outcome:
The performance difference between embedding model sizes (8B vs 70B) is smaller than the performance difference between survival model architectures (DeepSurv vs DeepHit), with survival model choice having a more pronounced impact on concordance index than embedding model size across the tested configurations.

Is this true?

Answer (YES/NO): NO